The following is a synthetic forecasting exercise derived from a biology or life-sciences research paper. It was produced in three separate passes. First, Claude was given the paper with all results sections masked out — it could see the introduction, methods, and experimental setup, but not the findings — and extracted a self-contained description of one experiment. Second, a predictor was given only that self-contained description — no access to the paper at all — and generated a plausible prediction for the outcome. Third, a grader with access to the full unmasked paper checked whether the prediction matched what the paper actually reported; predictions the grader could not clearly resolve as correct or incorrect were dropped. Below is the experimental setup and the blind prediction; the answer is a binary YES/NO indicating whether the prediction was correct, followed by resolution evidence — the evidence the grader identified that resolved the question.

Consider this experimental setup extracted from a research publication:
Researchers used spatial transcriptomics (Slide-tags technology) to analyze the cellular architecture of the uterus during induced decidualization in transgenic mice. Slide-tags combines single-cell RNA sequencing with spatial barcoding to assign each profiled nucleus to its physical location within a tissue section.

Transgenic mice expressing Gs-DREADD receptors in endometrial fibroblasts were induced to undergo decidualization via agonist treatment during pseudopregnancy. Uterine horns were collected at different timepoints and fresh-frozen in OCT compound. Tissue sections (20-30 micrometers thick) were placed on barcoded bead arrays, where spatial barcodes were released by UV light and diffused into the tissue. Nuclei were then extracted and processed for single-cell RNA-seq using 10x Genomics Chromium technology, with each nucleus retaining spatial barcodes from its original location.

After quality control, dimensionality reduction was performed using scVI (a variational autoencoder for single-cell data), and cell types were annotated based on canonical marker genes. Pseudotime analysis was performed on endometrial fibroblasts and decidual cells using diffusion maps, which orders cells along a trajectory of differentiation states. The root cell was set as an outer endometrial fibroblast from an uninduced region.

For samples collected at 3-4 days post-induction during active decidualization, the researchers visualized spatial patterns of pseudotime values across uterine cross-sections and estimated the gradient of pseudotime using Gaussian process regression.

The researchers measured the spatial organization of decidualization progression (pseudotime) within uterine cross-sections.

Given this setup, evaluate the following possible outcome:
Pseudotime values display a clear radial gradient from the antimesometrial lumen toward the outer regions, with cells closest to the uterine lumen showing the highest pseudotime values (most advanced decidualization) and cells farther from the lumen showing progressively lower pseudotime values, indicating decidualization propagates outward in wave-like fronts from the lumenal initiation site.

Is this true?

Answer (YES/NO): YES